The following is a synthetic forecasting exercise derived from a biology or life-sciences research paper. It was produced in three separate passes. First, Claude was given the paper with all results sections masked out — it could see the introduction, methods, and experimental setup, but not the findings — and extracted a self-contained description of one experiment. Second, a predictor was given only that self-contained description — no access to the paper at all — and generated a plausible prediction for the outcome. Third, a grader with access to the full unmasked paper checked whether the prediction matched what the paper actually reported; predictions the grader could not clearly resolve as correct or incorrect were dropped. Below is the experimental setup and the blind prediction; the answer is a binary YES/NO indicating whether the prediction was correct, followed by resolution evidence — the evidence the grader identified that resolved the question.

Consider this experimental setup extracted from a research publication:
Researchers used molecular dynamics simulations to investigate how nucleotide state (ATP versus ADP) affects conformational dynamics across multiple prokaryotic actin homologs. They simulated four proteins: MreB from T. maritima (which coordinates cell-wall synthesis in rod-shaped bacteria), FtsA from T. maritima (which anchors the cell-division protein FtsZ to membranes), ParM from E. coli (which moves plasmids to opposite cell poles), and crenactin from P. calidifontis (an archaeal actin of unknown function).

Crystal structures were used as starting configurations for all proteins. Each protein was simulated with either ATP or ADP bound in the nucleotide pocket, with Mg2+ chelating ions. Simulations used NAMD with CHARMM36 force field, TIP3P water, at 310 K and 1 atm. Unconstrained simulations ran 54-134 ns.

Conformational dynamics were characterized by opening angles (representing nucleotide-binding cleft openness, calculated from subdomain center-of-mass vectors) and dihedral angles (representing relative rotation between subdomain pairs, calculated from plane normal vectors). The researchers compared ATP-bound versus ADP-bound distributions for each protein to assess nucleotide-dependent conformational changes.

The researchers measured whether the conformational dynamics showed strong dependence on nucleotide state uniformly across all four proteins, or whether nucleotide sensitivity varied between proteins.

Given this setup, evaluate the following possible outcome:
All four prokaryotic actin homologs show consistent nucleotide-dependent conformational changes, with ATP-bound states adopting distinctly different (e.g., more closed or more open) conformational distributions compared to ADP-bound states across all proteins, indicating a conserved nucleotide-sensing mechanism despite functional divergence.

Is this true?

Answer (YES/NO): NO